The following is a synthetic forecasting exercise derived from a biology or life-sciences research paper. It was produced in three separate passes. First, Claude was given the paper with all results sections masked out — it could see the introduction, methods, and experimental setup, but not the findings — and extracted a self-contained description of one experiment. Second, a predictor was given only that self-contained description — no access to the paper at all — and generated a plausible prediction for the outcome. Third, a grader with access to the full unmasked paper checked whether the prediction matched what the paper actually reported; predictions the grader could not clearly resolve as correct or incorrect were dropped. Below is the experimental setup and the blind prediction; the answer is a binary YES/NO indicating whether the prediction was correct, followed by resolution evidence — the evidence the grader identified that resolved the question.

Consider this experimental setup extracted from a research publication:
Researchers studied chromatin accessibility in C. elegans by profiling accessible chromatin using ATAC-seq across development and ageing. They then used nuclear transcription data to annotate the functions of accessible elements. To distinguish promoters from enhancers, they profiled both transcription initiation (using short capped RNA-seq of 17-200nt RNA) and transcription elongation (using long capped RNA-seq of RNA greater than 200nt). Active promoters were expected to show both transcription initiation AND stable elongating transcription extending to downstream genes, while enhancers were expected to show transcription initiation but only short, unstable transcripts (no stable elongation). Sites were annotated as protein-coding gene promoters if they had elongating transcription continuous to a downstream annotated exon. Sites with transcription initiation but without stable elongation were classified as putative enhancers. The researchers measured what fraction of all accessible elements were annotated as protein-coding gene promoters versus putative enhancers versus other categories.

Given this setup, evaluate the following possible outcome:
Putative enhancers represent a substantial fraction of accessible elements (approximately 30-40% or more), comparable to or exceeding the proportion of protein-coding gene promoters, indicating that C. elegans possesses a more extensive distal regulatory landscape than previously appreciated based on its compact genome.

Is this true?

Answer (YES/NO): YES